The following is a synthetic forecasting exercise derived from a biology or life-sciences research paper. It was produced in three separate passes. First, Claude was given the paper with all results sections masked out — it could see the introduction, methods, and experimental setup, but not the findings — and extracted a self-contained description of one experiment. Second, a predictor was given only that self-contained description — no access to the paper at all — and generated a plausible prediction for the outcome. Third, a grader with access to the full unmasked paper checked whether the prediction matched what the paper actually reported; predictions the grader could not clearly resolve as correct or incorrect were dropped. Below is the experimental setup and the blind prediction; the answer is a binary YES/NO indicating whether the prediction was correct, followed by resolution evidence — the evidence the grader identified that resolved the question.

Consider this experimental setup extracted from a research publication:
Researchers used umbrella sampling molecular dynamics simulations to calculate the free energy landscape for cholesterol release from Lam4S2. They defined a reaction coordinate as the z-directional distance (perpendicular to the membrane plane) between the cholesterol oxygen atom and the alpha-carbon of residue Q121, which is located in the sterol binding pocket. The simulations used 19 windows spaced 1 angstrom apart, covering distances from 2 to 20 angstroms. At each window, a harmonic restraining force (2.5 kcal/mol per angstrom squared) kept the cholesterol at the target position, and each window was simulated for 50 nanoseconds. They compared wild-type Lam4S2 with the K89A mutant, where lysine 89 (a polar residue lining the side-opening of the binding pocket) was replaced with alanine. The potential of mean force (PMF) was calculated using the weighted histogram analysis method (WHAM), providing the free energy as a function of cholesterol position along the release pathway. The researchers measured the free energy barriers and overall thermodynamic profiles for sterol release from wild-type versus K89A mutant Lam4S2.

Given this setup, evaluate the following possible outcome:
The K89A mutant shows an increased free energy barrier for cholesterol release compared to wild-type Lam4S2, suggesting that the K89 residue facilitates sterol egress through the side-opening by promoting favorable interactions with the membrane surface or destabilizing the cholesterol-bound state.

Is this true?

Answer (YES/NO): NO